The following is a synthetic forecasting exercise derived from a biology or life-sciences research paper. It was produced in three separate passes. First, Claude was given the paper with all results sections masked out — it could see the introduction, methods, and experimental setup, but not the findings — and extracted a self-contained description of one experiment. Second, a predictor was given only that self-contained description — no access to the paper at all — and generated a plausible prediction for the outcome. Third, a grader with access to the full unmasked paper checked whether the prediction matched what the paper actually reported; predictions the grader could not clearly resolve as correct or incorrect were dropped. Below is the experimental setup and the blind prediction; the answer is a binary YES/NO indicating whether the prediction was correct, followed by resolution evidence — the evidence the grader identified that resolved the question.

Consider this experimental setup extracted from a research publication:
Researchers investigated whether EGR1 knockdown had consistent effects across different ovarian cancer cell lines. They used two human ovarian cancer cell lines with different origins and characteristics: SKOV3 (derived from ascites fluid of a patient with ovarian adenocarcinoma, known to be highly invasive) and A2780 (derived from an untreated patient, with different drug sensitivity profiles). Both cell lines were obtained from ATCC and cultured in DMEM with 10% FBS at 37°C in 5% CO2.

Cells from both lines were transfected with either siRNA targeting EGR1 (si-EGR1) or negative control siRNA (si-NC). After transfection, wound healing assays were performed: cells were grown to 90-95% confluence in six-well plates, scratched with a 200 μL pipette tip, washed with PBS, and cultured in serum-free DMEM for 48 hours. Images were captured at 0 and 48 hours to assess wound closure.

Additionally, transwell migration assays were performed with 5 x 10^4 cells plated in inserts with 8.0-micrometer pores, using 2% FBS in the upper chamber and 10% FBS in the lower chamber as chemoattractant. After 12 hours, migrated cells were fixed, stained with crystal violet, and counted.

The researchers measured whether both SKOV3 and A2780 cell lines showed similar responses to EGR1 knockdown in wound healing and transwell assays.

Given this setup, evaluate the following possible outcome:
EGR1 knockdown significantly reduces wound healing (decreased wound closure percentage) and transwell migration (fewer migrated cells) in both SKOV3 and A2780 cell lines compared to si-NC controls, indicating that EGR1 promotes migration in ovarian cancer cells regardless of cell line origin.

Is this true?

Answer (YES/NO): YES